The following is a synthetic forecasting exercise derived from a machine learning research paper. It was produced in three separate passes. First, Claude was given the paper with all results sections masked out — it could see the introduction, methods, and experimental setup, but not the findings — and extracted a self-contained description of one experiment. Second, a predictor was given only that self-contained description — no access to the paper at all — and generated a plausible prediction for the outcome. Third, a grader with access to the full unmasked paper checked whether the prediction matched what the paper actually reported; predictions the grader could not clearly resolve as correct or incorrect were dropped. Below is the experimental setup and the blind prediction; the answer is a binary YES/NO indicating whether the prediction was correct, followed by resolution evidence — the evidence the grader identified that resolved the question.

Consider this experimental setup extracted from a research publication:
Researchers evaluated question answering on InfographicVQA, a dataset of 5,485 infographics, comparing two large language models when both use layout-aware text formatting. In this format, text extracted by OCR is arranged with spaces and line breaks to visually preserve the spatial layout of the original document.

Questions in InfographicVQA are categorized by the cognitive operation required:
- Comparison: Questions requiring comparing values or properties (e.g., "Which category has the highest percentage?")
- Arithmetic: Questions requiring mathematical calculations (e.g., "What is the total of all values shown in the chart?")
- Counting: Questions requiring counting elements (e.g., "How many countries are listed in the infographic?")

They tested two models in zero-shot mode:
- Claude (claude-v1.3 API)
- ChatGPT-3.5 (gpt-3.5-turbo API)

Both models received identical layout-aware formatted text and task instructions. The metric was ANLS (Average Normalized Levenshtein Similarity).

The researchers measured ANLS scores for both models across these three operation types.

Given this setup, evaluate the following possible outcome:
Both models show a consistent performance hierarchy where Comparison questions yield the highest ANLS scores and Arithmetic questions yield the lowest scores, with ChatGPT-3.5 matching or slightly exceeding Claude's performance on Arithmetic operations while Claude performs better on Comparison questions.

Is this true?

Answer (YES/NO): NO